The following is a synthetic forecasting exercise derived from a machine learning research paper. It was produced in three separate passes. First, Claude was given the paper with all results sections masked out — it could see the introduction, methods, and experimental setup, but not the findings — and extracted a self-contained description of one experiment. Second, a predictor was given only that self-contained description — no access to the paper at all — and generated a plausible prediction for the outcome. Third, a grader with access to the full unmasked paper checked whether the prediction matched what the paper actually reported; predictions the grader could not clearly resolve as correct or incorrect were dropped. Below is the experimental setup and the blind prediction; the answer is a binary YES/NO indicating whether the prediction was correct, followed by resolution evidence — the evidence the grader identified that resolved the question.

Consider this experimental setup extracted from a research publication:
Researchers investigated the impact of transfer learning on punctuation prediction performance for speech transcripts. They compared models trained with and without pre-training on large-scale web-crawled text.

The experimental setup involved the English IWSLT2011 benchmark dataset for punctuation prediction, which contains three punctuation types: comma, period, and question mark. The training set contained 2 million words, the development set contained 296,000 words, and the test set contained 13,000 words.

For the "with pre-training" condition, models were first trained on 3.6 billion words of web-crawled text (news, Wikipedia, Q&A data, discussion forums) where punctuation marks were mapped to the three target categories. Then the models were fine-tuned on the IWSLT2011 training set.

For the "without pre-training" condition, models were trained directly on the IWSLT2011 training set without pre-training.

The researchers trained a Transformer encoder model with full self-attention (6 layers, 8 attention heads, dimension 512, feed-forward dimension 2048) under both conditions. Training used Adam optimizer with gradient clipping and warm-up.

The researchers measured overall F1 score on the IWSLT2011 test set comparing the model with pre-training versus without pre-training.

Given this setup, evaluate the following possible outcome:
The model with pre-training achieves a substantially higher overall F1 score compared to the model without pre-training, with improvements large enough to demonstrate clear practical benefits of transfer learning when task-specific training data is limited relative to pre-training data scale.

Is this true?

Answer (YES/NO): YES